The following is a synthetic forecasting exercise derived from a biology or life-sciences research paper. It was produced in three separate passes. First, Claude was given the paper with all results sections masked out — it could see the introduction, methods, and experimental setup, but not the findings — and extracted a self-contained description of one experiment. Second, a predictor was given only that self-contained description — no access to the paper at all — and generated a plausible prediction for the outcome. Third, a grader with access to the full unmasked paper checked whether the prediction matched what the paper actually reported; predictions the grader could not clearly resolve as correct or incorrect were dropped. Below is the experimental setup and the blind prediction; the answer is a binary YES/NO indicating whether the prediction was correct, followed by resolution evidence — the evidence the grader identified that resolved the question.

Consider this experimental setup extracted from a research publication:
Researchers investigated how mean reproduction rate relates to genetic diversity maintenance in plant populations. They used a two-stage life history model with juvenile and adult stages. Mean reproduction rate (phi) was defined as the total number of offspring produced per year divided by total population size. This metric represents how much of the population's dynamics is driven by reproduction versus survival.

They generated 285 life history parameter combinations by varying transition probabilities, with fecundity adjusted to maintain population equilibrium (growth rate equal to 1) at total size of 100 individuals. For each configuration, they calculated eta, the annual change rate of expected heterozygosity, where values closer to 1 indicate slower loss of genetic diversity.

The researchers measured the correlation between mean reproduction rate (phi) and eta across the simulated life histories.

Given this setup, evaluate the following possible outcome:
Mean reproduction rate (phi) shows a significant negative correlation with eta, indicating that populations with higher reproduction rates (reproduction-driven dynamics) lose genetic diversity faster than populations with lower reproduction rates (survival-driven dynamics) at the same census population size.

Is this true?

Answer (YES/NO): YES